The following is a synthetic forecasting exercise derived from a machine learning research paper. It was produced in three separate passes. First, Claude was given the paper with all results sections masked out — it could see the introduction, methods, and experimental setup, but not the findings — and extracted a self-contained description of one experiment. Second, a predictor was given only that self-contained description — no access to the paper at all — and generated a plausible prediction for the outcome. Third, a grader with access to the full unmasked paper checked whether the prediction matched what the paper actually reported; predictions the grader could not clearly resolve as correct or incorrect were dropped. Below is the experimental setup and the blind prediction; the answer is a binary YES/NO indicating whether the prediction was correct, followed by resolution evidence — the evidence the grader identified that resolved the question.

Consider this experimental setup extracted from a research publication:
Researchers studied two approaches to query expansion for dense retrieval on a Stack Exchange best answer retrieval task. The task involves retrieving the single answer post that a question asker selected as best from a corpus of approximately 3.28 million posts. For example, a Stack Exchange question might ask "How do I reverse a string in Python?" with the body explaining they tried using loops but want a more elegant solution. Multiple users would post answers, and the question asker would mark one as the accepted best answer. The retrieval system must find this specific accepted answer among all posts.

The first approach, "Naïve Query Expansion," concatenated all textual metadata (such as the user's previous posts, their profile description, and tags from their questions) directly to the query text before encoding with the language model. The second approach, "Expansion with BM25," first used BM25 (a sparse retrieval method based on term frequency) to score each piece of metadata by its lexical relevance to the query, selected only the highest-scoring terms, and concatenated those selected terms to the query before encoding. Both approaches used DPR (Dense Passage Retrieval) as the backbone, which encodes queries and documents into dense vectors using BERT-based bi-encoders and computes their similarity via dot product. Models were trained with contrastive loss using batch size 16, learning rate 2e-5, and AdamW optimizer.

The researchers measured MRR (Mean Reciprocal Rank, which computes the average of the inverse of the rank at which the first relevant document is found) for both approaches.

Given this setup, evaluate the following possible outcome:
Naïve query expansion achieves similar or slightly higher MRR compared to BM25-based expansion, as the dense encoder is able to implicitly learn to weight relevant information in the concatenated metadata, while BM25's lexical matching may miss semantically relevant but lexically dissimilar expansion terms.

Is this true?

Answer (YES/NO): NO